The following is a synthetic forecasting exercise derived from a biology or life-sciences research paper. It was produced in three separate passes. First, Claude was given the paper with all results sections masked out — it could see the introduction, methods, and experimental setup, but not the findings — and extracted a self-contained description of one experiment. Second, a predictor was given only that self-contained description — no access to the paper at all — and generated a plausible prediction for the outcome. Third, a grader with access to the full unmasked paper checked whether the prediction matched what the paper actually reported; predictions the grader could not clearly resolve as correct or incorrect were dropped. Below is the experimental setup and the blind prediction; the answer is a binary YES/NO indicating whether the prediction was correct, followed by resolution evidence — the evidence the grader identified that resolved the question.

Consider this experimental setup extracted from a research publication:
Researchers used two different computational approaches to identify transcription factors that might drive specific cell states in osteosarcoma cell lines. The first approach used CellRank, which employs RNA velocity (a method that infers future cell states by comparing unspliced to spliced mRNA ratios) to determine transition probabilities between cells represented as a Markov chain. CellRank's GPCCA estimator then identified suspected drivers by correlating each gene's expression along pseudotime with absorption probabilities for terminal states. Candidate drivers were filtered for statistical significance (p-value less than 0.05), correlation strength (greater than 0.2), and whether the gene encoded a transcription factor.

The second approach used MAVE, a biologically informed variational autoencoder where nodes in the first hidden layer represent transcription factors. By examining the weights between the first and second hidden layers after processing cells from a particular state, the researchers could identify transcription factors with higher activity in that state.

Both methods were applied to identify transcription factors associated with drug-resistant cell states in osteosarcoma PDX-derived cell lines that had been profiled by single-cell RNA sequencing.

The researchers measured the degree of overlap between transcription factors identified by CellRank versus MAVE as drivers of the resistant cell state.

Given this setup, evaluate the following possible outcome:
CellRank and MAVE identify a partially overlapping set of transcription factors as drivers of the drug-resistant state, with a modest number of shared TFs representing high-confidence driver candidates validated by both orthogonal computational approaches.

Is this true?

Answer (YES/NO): NO